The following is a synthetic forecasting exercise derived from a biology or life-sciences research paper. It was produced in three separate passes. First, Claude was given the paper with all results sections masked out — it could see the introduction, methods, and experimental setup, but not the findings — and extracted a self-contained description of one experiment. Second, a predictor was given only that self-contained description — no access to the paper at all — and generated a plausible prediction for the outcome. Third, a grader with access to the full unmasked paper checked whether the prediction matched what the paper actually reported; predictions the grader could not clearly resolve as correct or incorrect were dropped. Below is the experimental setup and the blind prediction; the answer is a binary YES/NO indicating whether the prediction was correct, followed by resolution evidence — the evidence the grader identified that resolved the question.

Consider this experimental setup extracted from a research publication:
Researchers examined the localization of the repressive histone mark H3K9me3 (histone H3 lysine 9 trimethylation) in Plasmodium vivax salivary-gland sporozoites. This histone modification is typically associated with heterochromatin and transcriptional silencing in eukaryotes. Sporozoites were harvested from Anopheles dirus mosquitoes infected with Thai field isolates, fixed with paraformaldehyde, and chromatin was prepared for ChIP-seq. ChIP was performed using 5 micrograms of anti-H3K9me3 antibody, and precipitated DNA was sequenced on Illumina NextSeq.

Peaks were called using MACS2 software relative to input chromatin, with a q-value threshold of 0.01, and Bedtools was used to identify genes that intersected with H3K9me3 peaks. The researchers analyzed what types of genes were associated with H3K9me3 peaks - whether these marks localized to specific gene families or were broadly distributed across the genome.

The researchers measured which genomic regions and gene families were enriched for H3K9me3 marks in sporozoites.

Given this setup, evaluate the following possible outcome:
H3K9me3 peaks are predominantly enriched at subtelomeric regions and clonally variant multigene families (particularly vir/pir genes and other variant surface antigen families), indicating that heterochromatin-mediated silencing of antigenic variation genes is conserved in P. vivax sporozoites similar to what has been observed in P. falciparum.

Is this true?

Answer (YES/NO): YES